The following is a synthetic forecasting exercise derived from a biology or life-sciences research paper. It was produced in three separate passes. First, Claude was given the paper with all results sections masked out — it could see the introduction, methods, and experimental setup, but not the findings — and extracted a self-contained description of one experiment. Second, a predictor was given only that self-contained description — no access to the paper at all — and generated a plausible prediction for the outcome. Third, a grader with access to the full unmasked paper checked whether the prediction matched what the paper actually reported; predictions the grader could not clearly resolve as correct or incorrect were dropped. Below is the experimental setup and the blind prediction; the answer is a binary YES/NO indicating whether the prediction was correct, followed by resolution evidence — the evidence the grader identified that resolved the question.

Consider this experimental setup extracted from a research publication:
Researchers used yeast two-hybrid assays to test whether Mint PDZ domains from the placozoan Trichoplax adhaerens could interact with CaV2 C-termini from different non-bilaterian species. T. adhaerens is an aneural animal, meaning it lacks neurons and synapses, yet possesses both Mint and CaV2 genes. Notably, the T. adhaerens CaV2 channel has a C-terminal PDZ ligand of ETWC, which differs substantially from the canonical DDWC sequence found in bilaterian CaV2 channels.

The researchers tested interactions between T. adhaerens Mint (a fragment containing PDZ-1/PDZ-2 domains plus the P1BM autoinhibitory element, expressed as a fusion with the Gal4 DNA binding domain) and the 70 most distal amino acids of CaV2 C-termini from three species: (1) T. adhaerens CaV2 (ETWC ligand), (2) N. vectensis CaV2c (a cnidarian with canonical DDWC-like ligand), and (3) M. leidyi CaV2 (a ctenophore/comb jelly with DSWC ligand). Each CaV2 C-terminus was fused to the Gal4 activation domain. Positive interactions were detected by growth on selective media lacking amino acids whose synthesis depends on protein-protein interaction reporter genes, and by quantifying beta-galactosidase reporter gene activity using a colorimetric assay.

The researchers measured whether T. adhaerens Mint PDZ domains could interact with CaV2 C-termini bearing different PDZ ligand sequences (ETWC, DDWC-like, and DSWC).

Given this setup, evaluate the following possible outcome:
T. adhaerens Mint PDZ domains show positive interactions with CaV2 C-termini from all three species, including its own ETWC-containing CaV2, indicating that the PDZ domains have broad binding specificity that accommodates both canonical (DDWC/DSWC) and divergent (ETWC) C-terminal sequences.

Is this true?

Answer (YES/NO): NO